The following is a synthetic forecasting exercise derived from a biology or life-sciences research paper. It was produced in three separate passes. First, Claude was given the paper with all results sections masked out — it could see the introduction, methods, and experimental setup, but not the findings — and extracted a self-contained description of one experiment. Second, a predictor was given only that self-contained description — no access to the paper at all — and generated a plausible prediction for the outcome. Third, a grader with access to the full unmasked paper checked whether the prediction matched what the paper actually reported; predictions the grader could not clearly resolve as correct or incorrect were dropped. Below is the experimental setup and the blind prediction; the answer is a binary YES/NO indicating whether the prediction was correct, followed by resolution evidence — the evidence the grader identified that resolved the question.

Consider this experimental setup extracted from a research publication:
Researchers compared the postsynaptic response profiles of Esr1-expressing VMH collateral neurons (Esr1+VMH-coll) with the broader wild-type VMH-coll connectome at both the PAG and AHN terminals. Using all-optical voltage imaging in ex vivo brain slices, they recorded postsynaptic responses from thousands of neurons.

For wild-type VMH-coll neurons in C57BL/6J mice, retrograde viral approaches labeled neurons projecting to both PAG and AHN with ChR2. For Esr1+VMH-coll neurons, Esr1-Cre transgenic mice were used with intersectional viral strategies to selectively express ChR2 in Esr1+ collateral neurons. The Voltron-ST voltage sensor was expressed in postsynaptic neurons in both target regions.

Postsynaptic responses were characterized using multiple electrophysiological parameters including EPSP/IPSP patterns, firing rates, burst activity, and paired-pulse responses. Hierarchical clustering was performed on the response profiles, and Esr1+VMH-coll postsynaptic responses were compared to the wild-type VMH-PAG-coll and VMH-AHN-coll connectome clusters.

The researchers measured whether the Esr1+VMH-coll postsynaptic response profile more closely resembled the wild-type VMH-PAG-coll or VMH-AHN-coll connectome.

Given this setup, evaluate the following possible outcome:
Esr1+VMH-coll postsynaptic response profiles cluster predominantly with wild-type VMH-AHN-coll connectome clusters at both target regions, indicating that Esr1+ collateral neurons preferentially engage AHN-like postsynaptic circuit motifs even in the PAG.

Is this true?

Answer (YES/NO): NO